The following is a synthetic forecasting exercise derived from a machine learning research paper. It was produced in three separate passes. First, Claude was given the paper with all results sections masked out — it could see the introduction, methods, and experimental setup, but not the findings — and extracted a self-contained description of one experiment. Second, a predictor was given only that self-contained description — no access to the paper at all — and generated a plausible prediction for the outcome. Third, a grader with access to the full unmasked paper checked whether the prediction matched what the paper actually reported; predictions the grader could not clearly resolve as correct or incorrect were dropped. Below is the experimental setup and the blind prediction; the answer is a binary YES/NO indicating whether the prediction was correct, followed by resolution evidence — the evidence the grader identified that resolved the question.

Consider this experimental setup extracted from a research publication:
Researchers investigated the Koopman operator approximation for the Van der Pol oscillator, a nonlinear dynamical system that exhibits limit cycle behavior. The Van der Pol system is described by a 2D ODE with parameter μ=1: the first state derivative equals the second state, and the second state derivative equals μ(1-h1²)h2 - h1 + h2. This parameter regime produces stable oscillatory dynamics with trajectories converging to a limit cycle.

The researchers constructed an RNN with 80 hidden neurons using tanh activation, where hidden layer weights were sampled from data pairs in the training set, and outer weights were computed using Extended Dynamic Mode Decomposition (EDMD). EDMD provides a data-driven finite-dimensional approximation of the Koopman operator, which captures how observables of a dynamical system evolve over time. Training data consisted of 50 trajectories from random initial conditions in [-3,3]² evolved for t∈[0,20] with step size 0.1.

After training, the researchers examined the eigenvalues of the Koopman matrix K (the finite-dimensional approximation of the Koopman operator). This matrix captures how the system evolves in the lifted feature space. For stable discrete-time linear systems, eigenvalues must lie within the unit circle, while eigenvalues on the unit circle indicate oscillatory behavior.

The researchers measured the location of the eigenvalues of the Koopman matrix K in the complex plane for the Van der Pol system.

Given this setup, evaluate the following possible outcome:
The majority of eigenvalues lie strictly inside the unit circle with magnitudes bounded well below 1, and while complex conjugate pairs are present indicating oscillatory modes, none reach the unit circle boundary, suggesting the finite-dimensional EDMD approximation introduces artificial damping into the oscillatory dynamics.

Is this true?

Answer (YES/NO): NO